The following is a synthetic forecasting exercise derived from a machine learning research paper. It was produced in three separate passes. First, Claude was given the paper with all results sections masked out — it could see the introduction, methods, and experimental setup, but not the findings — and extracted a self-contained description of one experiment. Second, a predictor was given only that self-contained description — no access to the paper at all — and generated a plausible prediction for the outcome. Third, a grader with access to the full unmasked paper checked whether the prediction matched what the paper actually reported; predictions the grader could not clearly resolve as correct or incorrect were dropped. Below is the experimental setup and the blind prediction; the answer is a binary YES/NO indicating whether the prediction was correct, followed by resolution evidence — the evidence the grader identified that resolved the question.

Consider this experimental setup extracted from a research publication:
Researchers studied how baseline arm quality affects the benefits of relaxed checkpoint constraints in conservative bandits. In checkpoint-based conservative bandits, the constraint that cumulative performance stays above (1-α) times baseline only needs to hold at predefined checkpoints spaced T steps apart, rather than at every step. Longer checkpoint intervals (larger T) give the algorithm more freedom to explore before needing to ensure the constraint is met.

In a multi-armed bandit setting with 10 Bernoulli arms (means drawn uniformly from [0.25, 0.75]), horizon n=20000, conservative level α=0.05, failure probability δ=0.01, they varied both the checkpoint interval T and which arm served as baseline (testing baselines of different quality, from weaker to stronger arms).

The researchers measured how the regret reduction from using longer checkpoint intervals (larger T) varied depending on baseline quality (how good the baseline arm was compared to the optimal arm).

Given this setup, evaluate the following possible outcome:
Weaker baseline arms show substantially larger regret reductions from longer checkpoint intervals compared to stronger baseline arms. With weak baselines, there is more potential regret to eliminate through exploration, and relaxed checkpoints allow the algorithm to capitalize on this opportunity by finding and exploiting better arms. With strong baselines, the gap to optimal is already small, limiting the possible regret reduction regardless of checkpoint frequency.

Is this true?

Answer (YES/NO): YES